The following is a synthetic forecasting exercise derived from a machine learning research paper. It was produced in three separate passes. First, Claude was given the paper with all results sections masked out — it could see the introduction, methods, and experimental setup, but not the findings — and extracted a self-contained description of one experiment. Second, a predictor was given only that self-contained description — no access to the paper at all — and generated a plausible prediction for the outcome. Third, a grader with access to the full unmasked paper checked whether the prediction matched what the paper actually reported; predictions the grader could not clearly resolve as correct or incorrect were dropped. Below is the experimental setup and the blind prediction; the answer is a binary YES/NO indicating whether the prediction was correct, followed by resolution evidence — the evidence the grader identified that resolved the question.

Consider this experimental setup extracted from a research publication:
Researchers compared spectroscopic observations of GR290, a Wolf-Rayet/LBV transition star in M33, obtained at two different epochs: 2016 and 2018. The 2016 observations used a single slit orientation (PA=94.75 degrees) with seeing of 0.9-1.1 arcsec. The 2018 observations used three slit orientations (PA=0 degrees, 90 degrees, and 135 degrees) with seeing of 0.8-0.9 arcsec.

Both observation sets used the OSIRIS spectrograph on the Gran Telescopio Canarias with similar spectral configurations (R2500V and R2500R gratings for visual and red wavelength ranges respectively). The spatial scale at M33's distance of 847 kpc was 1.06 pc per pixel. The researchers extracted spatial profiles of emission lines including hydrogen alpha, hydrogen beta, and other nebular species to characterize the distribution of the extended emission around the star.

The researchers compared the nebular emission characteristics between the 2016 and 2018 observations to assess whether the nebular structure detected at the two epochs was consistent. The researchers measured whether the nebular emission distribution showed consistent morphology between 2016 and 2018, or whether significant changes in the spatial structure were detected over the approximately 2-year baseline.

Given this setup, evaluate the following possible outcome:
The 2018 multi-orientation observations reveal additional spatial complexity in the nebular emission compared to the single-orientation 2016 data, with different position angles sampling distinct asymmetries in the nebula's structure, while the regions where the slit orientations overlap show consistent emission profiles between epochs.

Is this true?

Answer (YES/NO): YES